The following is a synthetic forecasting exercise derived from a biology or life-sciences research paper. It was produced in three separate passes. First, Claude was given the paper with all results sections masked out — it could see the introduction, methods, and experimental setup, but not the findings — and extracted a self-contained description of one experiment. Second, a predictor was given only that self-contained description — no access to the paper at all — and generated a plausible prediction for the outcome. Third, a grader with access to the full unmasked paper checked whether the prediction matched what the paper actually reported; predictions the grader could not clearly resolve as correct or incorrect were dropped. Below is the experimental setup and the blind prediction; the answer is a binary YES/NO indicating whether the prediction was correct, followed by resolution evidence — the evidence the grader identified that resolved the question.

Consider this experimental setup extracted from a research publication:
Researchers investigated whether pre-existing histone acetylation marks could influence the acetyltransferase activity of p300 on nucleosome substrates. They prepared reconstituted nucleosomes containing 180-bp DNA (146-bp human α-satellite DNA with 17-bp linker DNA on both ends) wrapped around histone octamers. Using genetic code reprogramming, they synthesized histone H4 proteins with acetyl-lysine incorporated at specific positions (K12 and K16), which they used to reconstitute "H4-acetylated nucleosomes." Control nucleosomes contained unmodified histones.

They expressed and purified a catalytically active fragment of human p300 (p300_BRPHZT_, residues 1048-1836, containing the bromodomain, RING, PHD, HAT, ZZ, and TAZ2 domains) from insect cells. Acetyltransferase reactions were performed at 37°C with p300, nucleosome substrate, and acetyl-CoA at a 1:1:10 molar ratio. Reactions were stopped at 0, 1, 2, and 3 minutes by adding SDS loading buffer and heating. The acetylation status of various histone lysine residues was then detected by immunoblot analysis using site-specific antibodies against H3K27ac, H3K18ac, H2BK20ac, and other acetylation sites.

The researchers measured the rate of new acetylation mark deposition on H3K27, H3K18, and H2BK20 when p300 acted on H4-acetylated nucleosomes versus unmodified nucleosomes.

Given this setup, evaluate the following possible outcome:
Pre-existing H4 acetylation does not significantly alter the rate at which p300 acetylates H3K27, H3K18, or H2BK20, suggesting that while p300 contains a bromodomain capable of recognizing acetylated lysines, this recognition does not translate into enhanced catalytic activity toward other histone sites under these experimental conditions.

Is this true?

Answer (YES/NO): NO